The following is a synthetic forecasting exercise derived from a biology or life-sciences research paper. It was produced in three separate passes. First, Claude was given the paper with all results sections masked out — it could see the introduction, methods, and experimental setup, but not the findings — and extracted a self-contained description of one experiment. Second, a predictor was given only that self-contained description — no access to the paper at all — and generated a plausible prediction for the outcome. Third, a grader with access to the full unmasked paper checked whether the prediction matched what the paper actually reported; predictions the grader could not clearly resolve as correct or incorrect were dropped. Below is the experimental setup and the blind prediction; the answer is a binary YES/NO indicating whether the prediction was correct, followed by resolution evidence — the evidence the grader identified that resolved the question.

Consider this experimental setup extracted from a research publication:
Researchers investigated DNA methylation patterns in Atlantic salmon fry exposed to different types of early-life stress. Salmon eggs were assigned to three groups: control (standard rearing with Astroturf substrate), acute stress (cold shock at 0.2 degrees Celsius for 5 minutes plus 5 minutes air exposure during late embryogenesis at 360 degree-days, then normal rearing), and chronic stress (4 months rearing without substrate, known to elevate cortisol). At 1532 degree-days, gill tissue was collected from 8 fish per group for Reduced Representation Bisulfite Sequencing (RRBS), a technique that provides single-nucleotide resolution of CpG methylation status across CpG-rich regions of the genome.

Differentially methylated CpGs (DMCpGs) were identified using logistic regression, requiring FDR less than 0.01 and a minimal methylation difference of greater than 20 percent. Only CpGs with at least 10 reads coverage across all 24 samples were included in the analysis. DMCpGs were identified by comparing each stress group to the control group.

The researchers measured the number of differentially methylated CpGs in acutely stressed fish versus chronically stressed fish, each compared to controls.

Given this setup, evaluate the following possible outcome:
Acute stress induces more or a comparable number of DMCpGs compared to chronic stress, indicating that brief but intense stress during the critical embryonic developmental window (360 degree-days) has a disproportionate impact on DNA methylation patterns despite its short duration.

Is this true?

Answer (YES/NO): YES